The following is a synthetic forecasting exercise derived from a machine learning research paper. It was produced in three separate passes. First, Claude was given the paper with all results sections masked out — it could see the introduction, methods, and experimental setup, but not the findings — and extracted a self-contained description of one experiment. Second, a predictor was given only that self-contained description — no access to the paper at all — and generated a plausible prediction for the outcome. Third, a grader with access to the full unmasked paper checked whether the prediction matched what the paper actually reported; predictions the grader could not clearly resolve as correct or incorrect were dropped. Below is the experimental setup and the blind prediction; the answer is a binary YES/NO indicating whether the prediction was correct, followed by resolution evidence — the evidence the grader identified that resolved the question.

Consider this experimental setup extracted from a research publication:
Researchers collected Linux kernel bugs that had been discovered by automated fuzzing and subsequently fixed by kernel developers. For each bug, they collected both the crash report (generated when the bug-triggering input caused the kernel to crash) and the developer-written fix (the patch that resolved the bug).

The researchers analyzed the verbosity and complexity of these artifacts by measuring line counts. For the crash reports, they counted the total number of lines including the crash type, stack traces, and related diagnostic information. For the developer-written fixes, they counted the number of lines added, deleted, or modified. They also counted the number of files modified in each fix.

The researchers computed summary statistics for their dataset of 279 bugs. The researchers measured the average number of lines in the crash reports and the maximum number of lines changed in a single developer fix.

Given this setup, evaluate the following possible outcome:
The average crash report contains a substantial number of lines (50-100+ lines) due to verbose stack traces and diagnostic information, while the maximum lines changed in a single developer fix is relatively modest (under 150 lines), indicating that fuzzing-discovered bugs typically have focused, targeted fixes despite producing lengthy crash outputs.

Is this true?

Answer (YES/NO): YES